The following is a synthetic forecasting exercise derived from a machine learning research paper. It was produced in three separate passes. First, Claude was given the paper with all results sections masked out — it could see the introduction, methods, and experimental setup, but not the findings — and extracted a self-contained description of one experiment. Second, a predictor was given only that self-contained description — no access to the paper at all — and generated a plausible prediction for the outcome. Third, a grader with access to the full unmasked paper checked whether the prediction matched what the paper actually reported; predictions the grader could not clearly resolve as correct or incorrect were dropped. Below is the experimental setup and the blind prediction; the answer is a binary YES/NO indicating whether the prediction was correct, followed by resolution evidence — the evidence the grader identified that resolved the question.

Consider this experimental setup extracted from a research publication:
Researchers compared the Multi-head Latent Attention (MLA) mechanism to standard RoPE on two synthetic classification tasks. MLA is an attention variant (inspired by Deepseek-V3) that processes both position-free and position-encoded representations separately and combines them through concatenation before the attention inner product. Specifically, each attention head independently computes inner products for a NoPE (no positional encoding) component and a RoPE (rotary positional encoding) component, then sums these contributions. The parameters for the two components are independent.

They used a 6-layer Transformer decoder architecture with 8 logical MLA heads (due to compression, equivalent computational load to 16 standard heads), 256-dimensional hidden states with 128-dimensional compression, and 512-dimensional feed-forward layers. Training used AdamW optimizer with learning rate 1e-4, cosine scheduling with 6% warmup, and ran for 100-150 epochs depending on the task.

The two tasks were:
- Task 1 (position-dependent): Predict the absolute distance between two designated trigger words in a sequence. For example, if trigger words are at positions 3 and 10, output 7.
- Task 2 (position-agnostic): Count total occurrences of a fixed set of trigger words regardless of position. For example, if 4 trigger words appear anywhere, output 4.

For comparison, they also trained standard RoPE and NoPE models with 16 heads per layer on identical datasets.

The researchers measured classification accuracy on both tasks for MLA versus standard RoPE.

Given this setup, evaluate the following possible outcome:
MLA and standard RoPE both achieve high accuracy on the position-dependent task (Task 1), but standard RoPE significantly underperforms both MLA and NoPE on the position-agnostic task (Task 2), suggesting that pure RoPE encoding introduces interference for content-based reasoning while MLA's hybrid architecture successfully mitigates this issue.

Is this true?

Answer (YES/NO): YES